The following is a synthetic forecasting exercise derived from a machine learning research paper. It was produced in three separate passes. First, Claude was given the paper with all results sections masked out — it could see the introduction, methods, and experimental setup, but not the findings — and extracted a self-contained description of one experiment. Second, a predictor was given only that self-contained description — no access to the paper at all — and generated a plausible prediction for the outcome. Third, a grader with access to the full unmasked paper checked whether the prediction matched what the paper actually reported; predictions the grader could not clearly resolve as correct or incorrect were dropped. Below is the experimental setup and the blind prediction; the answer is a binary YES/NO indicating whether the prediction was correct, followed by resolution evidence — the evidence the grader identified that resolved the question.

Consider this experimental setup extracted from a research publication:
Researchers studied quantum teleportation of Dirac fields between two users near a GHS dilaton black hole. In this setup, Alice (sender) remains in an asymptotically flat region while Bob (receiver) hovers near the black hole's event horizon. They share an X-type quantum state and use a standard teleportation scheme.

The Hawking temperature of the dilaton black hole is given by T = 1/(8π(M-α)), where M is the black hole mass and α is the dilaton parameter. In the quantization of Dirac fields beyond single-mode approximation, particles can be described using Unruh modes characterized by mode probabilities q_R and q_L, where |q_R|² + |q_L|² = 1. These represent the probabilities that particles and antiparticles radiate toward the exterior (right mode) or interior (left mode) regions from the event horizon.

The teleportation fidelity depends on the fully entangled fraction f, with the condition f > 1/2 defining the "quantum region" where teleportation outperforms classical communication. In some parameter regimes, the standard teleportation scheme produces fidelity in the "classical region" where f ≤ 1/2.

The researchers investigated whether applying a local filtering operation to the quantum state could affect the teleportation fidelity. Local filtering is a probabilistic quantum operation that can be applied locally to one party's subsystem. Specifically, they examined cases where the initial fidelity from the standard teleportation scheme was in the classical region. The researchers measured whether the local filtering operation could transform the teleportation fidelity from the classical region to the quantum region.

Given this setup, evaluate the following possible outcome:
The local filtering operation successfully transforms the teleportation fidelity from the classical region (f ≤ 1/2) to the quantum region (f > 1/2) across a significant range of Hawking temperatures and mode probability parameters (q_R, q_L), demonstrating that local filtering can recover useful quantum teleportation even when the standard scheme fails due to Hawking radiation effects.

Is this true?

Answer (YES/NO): YES